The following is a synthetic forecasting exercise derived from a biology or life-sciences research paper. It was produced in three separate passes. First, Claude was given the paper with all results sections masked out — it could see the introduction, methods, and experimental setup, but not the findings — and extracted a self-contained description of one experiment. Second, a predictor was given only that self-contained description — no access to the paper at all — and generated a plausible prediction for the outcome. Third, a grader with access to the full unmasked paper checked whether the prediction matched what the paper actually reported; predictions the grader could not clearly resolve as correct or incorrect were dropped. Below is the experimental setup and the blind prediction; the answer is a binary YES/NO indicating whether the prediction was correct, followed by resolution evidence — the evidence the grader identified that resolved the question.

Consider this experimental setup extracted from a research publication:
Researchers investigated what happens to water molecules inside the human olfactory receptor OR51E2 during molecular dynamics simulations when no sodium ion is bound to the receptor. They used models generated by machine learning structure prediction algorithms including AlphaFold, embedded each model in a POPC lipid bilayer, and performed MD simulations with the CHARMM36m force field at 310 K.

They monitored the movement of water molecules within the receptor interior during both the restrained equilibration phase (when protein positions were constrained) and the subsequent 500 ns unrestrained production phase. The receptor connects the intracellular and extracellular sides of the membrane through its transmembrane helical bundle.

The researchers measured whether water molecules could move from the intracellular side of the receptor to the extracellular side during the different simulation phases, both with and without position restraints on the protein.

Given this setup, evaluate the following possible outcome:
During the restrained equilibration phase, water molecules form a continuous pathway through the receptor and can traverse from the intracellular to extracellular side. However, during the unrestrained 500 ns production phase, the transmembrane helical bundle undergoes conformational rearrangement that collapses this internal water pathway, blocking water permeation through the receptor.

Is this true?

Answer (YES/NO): NO